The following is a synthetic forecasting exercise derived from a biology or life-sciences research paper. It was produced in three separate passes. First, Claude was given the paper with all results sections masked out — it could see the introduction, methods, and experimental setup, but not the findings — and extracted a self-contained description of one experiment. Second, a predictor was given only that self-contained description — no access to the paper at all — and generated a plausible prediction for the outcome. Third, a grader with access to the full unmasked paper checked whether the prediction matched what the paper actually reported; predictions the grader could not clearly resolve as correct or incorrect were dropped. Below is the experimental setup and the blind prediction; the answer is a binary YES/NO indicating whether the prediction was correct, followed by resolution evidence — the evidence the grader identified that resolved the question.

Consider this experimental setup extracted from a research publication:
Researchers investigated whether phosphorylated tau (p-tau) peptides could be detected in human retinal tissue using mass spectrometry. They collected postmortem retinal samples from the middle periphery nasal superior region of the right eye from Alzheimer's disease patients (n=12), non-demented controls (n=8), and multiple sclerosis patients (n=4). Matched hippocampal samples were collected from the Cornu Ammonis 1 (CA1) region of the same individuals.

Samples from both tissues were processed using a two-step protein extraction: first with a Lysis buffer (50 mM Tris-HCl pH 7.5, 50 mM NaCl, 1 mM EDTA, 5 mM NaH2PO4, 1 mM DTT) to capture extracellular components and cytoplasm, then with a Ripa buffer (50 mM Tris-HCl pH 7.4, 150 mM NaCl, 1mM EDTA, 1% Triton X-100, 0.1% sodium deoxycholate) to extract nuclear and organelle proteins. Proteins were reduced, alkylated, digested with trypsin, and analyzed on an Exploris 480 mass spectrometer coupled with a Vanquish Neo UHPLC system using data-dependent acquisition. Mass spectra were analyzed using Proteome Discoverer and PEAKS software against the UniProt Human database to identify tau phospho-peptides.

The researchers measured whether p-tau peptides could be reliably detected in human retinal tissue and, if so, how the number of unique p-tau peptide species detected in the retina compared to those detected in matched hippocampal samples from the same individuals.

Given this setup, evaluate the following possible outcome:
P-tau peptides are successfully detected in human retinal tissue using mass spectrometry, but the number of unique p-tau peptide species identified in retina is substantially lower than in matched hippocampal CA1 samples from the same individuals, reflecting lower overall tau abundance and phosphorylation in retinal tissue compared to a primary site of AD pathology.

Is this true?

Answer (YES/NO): YES